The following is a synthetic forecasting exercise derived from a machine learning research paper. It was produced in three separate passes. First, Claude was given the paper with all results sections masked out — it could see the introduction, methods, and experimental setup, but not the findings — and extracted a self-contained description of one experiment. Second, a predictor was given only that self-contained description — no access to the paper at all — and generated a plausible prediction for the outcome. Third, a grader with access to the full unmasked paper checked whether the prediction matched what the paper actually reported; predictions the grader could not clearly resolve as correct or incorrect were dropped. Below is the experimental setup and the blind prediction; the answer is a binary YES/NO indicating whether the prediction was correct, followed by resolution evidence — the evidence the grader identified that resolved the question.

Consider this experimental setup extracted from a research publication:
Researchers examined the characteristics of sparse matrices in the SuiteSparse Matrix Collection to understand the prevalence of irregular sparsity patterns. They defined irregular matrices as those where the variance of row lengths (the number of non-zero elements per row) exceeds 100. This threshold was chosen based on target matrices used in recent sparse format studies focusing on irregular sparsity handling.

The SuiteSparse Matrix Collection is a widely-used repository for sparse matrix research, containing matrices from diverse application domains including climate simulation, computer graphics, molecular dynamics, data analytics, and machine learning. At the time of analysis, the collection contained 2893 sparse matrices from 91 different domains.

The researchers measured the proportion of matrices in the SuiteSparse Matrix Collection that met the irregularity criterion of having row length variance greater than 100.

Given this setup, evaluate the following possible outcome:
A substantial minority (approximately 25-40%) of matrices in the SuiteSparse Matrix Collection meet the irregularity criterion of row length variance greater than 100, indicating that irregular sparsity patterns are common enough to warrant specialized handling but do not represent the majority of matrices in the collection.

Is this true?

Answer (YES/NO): YES